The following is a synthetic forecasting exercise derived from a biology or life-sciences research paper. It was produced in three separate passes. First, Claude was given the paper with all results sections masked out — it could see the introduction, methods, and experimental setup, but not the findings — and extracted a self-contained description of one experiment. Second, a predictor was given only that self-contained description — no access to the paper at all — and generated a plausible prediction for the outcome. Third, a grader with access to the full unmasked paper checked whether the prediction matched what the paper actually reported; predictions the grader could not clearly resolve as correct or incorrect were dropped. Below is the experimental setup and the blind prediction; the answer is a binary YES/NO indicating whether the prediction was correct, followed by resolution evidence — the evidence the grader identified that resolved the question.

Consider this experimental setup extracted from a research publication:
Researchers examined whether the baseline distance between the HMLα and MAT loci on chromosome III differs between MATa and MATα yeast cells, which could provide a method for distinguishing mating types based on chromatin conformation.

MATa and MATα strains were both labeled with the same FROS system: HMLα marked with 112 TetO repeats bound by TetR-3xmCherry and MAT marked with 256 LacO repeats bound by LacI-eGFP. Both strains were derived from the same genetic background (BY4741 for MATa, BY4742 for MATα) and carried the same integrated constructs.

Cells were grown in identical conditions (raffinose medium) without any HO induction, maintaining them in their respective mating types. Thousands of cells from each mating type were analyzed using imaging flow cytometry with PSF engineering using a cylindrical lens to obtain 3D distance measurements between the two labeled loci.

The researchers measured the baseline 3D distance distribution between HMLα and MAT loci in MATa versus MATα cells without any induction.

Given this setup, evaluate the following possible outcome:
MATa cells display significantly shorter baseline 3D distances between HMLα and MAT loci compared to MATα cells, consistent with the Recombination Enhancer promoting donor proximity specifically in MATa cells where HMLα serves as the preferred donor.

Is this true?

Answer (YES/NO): YES